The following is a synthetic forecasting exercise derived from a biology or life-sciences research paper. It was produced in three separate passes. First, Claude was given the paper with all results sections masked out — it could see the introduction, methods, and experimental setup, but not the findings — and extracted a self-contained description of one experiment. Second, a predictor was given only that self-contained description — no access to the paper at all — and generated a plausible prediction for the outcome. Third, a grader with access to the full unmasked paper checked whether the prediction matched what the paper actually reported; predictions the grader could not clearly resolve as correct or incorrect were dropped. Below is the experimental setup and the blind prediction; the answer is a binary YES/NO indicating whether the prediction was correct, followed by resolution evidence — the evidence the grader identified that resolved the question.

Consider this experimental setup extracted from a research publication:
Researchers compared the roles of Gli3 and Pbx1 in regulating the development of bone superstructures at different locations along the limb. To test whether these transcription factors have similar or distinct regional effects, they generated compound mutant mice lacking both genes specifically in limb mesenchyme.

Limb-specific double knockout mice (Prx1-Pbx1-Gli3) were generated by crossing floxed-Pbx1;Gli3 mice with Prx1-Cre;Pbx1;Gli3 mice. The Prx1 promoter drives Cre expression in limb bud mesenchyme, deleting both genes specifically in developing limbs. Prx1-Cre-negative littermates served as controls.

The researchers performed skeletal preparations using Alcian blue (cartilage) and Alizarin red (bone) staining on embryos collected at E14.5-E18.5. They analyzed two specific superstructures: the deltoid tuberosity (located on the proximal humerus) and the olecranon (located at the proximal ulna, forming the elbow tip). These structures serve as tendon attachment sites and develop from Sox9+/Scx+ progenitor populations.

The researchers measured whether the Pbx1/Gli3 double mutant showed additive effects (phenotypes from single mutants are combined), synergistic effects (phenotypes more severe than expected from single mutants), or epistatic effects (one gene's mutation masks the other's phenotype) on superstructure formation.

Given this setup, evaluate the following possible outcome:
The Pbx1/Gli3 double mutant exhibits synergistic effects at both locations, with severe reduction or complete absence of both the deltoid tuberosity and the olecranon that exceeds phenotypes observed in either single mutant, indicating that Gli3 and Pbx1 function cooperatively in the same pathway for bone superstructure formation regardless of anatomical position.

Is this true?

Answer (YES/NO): NO